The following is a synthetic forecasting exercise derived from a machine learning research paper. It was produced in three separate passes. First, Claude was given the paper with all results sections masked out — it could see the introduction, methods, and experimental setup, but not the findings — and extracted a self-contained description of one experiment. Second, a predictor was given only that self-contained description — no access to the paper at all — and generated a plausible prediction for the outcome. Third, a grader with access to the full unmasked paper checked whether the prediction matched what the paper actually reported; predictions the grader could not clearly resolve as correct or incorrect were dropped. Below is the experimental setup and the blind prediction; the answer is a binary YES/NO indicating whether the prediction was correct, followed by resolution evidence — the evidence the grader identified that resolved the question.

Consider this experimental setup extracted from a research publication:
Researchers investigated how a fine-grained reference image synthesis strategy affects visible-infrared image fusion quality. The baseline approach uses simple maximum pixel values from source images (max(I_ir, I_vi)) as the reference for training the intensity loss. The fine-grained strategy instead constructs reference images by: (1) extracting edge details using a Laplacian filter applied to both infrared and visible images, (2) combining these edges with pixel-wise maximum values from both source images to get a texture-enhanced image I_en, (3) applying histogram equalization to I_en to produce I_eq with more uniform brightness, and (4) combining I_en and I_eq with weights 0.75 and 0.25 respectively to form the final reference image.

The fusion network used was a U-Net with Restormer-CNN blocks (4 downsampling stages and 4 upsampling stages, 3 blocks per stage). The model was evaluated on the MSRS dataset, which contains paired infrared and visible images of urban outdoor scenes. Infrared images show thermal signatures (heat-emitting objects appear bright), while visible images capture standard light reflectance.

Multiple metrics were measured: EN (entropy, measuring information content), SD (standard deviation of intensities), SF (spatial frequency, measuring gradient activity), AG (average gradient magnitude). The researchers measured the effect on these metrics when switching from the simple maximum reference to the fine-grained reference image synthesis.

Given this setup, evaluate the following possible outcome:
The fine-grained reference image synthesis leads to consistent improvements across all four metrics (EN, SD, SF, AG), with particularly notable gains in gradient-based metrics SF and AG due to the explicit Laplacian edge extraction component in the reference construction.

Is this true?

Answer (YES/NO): NO